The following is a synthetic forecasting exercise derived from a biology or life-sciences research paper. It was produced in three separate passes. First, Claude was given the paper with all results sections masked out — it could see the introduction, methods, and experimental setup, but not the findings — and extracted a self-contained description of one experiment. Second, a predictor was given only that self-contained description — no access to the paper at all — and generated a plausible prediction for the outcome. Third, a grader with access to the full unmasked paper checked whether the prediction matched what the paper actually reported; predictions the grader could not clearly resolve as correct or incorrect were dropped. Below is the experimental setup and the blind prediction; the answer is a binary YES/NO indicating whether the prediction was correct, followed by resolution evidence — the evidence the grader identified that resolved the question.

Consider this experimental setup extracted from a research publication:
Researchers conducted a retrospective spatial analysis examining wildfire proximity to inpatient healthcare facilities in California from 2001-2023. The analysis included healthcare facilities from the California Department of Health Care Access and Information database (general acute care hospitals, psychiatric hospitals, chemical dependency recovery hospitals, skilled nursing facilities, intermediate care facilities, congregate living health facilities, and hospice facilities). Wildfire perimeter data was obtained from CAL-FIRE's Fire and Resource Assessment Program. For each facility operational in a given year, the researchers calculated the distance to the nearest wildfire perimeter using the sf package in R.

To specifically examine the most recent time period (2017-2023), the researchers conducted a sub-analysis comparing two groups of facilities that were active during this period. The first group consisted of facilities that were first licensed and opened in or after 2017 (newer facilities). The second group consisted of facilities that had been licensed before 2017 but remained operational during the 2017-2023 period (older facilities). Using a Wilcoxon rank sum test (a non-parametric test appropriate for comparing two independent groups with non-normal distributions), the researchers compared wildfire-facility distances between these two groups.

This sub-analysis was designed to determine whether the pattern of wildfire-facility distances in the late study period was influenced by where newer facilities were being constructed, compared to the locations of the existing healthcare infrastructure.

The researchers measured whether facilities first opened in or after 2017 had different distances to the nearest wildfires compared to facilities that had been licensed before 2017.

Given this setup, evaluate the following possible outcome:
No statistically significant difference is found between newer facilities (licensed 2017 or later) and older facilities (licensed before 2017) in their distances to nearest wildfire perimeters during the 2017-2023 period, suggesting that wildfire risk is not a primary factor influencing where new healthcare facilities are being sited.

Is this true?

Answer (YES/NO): NO